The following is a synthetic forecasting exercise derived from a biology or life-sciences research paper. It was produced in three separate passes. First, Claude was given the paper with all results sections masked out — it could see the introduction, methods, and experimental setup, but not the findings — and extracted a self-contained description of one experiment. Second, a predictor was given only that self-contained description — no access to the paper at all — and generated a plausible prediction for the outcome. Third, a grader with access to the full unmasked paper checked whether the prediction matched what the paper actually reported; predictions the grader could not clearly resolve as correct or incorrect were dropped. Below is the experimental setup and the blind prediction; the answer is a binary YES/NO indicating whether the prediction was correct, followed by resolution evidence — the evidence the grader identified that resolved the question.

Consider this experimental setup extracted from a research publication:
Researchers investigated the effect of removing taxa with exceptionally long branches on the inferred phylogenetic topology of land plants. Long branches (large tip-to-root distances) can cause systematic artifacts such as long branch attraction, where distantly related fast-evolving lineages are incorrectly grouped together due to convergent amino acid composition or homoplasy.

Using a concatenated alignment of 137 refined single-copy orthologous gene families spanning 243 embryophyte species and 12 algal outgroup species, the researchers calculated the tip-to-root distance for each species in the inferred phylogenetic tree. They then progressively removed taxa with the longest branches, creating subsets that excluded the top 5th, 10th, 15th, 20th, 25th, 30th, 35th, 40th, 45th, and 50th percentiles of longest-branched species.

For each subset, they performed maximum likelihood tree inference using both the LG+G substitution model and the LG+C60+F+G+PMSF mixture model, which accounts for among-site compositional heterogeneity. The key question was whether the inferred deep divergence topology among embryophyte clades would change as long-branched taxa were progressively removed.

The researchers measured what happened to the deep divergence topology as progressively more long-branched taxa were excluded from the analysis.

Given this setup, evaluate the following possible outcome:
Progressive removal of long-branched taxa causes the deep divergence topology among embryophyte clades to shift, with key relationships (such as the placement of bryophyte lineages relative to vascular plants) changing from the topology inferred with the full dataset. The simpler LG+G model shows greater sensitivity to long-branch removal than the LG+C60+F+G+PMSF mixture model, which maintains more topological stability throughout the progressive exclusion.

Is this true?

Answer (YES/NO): NO